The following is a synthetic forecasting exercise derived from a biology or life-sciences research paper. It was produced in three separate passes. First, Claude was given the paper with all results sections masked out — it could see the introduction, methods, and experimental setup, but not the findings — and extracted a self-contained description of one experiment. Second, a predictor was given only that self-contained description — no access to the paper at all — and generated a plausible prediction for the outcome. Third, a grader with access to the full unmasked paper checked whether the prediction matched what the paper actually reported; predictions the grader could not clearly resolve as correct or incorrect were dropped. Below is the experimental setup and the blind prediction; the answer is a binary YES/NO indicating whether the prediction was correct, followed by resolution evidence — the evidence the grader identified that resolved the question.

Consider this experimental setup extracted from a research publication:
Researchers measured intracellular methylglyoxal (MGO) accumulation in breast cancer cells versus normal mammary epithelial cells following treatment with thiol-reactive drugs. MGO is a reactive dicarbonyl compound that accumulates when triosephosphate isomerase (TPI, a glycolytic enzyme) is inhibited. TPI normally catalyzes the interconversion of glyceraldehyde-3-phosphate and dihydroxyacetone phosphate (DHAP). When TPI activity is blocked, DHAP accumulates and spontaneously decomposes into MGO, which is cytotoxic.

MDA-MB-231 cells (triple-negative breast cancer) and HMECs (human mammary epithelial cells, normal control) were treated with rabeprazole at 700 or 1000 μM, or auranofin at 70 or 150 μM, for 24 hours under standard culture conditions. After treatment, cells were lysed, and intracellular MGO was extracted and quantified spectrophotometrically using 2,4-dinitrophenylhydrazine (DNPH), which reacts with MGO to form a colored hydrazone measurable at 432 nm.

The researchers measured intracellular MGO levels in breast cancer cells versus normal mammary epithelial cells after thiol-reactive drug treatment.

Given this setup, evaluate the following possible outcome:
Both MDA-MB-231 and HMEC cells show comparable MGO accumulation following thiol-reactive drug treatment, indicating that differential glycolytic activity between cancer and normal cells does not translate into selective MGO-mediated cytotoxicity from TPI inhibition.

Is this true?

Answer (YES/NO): NO